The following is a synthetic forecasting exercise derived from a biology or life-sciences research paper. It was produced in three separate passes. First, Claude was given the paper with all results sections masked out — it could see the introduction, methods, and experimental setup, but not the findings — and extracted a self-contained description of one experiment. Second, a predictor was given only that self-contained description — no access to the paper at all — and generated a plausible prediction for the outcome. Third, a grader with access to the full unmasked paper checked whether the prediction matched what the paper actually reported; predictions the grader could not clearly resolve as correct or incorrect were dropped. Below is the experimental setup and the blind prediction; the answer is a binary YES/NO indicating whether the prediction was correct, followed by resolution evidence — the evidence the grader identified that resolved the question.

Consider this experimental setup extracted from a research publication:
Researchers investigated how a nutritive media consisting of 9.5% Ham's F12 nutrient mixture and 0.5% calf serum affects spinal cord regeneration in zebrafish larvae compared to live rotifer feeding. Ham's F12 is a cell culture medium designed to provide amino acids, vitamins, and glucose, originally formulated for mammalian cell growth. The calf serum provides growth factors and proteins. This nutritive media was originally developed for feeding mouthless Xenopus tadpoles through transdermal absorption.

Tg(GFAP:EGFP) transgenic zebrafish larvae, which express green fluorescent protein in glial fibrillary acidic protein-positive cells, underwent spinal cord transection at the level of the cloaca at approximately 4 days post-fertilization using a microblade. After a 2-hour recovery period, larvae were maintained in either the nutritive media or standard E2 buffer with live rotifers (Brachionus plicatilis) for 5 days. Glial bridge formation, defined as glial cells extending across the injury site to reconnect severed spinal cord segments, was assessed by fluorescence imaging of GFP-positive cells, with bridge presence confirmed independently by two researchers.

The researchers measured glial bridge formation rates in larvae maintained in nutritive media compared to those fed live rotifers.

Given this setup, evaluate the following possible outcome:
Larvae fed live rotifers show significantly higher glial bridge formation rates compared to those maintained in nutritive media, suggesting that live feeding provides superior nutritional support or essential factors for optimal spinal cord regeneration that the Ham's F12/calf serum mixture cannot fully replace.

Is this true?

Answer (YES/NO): NO